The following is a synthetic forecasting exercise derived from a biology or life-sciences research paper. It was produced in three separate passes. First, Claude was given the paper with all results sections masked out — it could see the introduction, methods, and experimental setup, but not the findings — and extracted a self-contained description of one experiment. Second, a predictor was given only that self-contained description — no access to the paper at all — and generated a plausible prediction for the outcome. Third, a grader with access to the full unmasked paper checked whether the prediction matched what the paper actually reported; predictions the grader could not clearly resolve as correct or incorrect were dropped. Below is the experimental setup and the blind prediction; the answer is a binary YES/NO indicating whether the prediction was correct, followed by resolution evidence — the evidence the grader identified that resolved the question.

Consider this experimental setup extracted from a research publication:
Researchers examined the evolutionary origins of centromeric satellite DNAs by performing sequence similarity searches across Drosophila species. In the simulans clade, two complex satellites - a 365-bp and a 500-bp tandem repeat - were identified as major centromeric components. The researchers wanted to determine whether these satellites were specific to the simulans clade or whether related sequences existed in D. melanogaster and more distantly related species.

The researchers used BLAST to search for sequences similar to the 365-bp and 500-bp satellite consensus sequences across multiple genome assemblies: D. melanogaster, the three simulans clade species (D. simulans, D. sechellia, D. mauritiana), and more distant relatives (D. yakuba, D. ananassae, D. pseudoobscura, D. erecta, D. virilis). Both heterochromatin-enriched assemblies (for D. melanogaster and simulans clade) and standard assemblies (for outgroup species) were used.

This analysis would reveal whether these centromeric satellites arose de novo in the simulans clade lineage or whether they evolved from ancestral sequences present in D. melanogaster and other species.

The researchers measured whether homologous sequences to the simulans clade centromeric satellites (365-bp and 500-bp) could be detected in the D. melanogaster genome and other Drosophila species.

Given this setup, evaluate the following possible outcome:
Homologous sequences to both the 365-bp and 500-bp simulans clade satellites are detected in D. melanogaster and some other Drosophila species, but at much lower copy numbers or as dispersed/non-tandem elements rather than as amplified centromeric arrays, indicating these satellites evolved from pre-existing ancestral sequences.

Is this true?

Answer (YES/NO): NO